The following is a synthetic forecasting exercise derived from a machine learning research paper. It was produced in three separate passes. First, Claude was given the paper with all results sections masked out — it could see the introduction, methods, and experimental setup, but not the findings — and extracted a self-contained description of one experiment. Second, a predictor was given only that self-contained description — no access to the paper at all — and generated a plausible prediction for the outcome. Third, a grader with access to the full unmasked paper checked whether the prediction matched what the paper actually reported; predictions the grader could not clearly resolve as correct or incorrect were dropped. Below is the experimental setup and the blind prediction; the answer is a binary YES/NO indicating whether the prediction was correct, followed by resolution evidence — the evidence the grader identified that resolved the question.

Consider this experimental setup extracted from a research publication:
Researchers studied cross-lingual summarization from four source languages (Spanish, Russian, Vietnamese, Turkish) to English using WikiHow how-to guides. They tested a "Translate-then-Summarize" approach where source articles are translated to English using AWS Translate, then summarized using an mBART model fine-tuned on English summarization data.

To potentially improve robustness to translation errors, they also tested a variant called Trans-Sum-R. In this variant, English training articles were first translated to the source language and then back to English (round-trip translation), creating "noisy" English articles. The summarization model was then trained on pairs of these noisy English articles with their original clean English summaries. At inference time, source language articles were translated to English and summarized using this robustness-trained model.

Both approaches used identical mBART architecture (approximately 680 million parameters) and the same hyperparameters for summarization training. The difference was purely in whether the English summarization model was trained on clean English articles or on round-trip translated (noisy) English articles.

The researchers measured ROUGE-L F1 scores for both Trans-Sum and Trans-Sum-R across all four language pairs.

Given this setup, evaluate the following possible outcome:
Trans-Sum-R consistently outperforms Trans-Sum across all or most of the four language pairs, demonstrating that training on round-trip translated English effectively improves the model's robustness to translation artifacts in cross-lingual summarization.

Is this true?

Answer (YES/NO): YES